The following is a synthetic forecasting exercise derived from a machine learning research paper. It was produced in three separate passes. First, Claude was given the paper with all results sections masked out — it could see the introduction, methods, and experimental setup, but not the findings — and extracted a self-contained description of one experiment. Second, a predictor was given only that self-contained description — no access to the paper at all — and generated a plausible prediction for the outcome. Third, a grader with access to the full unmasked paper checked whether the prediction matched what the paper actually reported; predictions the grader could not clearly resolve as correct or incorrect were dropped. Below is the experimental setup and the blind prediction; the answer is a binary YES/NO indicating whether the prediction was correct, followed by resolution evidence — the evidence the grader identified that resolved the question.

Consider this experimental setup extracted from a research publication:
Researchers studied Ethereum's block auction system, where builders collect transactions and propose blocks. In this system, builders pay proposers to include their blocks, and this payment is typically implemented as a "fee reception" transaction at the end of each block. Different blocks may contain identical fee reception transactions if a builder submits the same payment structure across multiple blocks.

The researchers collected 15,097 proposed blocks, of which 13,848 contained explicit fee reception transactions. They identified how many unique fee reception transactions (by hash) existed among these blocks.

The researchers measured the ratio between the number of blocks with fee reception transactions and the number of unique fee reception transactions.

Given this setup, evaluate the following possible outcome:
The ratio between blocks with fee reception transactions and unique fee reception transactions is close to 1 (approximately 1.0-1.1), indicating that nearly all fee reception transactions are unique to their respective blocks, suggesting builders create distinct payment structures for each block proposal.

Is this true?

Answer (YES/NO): NO